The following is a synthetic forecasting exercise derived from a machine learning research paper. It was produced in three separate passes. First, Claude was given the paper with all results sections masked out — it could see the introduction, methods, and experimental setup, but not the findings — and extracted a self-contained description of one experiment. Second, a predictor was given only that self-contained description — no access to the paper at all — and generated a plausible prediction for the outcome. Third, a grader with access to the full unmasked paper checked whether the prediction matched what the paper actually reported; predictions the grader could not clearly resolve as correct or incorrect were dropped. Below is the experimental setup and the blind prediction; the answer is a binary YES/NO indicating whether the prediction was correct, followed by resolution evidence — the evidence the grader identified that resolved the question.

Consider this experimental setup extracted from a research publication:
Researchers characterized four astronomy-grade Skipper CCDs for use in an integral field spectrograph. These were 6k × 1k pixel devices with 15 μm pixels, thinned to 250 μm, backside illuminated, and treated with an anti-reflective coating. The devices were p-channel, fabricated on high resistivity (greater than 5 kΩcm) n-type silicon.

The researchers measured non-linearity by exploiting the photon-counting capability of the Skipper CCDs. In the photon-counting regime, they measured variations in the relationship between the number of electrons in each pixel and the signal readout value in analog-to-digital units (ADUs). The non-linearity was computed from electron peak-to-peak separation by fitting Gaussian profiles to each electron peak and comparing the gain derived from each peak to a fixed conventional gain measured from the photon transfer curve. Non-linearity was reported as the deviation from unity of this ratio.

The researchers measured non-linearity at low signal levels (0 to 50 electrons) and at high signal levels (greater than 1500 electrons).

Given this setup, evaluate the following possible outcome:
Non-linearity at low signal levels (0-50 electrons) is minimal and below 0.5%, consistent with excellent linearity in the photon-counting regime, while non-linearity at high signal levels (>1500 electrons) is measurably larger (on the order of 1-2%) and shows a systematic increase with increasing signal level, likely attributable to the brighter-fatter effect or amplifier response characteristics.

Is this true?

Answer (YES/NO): NO